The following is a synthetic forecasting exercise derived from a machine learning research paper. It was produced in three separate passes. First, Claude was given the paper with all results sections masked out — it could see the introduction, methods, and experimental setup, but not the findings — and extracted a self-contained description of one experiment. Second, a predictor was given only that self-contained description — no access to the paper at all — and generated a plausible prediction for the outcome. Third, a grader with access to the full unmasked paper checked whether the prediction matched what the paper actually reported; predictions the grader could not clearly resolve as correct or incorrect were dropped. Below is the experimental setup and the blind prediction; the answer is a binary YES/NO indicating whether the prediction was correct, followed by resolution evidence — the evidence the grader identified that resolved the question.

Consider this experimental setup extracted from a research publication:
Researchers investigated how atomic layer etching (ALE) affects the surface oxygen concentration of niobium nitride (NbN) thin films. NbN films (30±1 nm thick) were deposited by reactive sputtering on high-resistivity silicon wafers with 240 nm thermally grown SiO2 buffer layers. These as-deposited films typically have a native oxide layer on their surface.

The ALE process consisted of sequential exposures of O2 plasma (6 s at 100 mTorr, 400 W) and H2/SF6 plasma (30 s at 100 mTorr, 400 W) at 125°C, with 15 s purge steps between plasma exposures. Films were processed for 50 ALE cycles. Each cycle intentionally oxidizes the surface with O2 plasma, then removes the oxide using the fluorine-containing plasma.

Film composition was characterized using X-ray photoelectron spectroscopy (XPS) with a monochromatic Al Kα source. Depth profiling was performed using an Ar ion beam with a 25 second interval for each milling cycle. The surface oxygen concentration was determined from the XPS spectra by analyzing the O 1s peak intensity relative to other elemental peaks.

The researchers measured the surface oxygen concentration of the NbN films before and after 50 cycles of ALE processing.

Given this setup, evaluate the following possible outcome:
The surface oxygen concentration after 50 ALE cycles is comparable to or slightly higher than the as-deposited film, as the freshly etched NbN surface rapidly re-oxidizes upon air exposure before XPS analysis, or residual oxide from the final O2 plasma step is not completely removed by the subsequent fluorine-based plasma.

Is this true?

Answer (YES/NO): NO